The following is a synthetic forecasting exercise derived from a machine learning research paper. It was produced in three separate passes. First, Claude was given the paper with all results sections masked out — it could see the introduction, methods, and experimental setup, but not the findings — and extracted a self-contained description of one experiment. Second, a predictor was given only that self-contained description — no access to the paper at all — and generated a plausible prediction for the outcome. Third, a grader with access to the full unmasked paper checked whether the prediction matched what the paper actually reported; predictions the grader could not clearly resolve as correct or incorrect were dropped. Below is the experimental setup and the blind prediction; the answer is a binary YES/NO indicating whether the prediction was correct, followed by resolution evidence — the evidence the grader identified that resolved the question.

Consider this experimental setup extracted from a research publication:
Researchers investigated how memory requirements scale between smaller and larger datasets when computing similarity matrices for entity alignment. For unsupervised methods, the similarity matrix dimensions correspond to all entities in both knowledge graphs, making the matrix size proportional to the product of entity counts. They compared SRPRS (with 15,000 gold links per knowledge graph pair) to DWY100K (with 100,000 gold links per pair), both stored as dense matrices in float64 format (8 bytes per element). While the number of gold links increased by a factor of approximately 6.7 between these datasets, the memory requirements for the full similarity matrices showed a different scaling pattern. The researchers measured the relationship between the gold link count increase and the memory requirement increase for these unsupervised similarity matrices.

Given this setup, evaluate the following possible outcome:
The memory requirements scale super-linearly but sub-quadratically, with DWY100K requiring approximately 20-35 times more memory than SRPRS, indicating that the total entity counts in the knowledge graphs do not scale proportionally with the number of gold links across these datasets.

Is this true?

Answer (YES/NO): NO